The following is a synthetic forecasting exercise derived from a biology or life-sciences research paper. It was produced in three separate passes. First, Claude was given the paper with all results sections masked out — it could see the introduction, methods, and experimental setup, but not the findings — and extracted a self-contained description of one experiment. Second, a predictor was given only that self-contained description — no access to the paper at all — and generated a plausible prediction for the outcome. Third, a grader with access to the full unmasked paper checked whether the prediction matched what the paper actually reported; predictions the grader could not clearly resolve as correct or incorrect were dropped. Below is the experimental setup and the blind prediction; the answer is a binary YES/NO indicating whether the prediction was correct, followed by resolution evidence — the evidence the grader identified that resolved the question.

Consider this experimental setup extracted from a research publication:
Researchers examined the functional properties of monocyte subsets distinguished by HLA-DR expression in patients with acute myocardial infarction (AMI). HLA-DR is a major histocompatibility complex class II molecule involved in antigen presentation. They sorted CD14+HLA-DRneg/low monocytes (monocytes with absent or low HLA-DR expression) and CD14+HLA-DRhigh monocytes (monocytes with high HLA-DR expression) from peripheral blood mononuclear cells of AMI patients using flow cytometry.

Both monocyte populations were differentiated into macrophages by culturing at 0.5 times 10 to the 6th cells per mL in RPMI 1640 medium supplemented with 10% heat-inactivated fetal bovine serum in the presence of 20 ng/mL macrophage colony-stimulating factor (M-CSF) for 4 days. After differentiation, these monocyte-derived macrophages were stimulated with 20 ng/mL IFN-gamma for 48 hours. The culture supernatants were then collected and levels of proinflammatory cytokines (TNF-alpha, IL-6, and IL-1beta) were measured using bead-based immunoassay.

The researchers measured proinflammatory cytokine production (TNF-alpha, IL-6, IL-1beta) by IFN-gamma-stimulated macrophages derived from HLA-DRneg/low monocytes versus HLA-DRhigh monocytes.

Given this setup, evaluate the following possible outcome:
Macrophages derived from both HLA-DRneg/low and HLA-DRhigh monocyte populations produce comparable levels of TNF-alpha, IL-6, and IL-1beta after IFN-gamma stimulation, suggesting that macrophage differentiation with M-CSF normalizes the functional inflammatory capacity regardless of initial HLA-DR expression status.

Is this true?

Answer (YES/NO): NO